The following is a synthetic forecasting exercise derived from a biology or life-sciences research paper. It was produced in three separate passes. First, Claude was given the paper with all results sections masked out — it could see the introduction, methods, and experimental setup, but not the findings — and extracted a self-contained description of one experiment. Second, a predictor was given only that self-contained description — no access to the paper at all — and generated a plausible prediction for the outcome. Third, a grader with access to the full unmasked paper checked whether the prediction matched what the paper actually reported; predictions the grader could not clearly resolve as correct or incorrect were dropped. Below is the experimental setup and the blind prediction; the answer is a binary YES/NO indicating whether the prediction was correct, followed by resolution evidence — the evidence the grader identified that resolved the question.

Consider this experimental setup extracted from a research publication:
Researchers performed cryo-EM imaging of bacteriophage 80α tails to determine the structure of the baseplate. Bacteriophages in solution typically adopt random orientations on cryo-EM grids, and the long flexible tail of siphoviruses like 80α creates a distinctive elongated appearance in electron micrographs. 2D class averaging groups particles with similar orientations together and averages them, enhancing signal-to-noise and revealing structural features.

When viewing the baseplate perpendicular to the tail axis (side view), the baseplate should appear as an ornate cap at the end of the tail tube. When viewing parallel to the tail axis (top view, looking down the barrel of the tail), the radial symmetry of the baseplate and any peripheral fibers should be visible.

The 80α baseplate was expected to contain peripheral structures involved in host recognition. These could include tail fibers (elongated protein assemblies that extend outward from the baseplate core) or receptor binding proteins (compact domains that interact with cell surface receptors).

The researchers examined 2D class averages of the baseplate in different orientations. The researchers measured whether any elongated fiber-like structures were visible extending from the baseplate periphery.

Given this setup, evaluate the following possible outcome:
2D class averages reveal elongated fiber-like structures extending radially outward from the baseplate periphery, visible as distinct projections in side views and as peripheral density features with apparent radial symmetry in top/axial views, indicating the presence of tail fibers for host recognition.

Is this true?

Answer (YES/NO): YES